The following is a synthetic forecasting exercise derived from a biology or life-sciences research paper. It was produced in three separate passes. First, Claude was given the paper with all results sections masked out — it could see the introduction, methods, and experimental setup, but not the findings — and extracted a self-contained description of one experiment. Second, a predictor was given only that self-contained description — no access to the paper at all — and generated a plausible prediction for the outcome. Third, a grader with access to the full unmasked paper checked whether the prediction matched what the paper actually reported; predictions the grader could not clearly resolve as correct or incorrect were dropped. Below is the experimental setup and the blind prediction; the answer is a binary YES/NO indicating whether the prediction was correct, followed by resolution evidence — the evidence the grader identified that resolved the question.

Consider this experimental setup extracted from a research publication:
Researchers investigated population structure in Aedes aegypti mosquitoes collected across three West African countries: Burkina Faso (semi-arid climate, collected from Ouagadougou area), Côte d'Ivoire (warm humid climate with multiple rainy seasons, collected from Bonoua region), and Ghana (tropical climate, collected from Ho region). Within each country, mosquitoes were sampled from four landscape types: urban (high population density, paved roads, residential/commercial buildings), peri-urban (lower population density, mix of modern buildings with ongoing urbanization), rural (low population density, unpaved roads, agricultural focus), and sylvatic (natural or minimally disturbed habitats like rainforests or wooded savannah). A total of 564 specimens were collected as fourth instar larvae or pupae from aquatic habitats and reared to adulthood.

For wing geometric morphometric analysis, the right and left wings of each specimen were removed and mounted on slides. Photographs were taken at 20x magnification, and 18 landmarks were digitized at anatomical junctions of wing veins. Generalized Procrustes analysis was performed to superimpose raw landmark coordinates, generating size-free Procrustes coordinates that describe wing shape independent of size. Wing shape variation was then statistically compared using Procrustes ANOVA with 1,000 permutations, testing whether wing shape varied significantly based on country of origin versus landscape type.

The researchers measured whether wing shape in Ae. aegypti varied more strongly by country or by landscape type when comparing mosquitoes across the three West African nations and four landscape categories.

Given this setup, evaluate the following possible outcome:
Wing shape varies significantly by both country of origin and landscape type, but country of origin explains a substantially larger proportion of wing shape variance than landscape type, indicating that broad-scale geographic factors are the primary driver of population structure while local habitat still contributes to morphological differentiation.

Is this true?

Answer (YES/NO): NO